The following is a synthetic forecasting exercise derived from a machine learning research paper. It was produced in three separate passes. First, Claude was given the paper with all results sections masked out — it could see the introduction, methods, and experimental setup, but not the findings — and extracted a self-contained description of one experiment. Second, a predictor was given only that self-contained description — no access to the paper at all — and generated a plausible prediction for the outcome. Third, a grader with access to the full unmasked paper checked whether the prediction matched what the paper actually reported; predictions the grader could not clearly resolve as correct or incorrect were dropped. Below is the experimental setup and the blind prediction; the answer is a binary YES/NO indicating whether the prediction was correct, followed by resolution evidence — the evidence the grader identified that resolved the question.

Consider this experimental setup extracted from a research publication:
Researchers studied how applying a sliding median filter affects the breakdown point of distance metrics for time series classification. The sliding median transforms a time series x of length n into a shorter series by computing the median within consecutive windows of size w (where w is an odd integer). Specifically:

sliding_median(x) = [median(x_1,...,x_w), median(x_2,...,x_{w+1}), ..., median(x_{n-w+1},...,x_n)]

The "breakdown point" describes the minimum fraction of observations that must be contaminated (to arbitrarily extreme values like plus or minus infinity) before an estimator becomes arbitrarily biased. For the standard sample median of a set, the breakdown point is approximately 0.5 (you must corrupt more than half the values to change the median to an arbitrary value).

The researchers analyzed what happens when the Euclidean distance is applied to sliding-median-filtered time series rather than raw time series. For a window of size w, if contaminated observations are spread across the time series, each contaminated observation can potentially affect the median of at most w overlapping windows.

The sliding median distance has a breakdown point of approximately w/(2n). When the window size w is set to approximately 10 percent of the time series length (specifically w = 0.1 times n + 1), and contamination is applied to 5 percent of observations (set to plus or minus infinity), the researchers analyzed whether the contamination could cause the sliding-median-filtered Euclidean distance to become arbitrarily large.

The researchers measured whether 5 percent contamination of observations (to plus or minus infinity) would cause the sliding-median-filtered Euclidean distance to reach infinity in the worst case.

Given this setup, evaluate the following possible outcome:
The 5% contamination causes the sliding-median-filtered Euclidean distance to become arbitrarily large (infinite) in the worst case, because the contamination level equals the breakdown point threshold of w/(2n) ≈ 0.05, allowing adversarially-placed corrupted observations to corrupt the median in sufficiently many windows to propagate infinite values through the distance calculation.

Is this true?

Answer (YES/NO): NO